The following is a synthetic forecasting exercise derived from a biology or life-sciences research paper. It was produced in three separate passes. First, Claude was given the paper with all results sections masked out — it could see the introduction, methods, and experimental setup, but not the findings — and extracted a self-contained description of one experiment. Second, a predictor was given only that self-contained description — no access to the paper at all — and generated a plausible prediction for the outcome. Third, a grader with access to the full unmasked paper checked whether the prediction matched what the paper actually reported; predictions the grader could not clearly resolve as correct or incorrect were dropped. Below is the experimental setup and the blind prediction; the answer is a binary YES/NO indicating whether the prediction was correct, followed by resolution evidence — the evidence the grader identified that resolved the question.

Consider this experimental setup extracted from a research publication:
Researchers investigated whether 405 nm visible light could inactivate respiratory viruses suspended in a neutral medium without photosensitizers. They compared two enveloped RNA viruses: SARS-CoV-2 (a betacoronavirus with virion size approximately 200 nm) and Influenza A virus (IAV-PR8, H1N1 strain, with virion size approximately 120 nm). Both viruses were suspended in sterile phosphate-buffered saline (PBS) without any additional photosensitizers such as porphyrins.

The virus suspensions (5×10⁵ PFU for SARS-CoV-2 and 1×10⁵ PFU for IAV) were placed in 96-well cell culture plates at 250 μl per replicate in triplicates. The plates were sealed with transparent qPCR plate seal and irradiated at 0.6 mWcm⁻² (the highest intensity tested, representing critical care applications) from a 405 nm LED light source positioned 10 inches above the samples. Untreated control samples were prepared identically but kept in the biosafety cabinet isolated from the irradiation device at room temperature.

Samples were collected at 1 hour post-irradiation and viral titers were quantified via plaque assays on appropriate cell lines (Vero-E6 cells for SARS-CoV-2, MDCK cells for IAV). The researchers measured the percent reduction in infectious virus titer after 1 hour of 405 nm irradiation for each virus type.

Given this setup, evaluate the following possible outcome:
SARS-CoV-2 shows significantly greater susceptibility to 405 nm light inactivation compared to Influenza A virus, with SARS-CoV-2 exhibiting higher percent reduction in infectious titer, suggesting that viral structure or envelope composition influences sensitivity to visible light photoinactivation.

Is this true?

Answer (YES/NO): YES